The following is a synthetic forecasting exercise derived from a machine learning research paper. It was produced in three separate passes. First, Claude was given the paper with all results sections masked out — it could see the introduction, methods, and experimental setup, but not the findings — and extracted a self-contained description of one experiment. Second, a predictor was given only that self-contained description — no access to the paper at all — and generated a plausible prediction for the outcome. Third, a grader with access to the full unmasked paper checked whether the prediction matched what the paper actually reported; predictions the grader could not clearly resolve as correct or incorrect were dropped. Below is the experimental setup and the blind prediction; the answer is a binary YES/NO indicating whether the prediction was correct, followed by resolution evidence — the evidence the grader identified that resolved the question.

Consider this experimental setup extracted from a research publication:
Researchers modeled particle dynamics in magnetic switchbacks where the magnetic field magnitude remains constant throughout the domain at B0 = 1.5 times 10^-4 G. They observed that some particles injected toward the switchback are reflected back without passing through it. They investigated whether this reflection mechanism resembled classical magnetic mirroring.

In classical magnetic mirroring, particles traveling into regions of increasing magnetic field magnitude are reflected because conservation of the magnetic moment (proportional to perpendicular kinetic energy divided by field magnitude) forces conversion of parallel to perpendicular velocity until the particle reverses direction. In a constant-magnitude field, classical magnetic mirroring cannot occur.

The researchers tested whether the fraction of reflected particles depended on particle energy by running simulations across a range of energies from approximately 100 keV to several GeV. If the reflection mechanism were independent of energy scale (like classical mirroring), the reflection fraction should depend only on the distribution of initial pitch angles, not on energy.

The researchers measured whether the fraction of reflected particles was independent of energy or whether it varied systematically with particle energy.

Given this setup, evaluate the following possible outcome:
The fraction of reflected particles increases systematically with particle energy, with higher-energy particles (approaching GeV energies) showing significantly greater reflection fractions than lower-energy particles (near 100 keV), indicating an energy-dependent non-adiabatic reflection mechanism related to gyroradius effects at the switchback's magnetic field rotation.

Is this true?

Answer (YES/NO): NO